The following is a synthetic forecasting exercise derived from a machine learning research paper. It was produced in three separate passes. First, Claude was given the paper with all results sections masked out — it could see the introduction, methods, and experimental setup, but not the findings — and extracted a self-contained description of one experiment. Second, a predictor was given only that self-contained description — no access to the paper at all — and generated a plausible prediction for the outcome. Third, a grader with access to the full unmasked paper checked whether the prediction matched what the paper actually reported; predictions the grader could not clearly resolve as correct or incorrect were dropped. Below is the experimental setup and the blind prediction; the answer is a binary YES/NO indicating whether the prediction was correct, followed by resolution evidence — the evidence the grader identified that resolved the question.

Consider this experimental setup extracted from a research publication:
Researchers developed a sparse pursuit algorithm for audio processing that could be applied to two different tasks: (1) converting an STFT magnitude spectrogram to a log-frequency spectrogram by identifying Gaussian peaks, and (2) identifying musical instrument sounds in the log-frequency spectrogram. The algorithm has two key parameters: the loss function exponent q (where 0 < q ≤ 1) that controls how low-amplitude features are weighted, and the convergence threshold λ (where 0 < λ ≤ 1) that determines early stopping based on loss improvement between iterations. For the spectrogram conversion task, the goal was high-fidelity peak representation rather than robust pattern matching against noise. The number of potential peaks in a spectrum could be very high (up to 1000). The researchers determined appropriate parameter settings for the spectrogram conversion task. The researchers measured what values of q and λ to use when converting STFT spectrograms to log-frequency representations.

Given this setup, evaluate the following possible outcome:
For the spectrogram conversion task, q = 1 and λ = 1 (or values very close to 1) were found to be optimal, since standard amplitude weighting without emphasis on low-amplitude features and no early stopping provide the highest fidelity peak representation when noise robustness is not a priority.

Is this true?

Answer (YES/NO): YES